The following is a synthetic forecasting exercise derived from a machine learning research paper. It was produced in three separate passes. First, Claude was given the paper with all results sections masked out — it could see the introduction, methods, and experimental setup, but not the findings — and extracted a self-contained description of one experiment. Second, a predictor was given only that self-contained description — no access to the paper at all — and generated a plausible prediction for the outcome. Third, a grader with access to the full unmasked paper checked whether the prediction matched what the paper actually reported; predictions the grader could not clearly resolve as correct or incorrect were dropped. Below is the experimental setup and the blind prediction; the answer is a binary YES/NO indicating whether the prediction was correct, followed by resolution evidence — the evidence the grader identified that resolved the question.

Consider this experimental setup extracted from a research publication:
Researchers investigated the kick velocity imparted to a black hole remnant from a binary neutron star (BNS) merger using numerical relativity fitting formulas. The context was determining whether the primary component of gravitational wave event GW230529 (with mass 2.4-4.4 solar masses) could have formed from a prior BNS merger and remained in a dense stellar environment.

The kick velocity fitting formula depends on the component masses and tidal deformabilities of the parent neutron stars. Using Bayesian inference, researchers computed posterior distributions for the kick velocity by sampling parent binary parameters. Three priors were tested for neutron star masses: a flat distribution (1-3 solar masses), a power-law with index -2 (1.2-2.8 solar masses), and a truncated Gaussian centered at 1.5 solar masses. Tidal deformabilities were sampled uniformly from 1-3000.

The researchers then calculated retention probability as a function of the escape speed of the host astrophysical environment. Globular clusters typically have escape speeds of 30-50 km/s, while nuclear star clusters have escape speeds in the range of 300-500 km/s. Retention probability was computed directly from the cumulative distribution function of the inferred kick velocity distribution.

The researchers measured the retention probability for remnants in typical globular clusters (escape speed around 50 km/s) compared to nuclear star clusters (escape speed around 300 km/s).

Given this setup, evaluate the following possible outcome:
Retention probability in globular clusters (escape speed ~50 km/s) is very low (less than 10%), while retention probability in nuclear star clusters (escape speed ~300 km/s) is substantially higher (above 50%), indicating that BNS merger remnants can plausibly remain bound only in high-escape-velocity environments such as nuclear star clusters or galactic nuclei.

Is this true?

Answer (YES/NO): NO